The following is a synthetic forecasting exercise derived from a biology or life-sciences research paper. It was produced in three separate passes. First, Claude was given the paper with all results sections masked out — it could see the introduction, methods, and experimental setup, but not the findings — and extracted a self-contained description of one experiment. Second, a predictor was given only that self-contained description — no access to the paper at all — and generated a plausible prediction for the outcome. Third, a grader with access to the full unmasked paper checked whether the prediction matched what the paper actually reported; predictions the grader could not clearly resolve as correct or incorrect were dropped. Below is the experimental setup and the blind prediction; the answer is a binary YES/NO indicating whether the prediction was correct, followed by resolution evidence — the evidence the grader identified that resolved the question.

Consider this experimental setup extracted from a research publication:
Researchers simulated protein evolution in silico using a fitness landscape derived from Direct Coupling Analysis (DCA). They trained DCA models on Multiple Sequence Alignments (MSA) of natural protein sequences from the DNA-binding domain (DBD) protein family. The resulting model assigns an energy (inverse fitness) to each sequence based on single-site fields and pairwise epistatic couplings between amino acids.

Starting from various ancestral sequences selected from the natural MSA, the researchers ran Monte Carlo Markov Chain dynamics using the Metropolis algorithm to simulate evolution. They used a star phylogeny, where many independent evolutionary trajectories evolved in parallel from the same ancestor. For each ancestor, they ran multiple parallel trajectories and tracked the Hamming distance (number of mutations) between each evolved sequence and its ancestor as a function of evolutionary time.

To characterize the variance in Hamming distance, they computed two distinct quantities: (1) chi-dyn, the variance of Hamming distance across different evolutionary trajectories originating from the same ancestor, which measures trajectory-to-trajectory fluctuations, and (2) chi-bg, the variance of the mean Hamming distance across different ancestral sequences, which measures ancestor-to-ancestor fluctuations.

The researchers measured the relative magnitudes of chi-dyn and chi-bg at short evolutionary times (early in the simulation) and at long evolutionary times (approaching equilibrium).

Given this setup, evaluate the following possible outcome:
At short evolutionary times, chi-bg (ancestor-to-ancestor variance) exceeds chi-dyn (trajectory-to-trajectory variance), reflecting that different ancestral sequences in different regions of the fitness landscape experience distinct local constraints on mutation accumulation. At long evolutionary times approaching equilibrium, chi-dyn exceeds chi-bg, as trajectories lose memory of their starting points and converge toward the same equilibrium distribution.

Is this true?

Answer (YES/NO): YES